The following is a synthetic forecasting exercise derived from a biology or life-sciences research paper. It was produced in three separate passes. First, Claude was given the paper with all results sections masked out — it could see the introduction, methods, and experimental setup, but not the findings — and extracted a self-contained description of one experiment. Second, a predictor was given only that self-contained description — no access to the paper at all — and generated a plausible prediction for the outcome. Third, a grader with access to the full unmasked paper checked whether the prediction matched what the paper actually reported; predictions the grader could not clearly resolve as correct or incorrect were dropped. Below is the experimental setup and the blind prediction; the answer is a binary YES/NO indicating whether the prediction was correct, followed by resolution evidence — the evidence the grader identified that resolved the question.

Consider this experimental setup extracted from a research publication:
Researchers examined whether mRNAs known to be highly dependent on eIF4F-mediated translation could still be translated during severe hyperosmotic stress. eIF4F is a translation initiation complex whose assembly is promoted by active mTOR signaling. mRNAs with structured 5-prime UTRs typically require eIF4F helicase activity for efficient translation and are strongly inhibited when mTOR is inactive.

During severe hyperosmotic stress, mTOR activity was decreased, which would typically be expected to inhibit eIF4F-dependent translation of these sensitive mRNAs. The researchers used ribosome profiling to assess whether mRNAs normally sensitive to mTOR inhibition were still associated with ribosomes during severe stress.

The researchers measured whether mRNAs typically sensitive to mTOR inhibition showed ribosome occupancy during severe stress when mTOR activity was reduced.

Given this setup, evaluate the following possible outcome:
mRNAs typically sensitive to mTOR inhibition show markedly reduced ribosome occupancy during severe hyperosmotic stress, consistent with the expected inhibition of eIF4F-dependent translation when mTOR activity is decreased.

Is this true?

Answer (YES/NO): NO